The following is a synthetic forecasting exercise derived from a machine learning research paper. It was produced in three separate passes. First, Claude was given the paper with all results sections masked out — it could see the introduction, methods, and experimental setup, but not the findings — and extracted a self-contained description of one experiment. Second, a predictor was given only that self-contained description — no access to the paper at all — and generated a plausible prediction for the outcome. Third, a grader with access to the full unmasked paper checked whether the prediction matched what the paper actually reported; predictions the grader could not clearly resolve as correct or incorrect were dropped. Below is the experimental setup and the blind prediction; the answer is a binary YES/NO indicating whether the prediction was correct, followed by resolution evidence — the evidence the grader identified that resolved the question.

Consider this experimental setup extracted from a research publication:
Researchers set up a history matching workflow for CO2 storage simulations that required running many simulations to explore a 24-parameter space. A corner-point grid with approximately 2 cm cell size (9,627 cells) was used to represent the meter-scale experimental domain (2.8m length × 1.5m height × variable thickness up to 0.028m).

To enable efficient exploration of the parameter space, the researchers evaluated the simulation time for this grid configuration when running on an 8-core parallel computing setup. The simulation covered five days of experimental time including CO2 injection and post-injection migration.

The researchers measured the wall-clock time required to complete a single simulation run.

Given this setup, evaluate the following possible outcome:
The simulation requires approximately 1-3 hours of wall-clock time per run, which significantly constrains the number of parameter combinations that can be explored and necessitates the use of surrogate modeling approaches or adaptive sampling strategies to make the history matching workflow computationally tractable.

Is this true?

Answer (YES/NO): NO